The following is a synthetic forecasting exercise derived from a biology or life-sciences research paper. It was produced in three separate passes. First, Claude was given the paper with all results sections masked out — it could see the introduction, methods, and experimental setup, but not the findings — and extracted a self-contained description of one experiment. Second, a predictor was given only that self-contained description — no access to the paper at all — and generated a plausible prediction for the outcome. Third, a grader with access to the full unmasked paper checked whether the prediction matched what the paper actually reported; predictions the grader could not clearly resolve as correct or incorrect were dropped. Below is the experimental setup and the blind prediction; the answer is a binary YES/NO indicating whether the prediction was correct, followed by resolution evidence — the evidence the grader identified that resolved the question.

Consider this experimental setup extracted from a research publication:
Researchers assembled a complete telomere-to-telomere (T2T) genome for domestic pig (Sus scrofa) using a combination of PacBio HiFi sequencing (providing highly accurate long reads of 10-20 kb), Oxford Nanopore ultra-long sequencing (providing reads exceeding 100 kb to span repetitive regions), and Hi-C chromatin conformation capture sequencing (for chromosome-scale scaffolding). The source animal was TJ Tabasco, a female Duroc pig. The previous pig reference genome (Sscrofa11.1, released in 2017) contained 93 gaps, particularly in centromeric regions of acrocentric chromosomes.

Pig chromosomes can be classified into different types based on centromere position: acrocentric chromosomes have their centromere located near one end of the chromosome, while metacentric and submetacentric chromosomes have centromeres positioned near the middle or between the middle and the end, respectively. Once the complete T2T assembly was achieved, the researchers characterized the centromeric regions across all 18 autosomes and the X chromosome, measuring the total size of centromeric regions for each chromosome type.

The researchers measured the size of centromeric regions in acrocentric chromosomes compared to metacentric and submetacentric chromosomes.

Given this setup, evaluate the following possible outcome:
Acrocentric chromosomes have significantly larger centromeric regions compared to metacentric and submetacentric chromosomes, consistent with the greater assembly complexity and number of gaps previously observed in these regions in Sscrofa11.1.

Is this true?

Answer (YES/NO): YES